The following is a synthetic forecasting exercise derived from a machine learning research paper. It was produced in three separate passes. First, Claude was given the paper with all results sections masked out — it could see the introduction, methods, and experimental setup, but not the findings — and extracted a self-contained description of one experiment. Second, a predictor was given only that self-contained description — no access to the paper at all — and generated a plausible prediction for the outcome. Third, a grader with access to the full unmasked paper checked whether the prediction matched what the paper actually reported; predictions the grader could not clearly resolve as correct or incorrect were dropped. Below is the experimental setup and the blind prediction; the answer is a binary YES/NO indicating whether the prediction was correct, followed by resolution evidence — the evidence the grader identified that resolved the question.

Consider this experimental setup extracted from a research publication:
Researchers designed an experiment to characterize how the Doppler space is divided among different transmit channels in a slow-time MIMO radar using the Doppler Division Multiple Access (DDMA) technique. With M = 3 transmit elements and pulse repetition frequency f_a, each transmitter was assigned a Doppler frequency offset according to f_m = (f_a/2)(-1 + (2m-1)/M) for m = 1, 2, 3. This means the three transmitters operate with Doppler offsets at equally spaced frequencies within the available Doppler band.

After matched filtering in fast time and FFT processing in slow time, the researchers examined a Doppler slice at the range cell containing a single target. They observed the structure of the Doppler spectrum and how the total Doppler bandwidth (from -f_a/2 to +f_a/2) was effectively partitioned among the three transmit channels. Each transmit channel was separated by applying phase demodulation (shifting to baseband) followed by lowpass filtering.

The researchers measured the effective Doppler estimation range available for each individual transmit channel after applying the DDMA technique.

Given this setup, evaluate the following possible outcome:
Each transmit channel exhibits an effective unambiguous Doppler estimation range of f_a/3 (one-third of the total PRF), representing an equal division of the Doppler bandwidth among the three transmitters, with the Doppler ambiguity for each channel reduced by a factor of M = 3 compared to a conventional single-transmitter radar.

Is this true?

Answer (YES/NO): YES